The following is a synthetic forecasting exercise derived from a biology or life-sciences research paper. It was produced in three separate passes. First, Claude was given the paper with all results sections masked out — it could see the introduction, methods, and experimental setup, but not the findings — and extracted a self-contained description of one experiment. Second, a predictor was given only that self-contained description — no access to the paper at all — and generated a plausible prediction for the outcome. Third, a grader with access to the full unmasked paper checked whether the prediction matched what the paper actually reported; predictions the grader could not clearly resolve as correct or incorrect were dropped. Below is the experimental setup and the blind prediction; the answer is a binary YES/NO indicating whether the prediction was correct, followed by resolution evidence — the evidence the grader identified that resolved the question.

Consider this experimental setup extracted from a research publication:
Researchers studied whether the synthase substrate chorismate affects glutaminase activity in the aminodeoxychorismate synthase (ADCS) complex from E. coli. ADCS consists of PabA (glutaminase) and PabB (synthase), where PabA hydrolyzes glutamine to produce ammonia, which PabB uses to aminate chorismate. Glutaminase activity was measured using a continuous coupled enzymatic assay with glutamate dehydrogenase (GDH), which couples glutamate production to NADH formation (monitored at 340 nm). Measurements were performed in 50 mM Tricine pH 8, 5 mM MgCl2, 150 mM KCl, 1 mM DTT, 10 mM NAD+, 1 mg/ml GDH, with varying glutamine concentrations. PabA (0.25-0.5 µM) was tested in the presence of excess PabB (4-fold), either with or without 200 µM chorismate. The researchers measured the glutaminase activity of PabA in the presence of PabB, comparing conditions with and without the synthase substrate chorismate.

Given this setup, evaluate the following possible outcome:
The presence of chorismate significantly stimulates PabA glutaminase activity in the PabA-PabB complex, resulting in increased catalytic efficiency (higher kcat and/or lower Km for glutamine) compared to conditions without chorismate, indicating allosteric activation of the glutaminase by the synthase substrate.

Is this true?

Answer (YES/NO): NO